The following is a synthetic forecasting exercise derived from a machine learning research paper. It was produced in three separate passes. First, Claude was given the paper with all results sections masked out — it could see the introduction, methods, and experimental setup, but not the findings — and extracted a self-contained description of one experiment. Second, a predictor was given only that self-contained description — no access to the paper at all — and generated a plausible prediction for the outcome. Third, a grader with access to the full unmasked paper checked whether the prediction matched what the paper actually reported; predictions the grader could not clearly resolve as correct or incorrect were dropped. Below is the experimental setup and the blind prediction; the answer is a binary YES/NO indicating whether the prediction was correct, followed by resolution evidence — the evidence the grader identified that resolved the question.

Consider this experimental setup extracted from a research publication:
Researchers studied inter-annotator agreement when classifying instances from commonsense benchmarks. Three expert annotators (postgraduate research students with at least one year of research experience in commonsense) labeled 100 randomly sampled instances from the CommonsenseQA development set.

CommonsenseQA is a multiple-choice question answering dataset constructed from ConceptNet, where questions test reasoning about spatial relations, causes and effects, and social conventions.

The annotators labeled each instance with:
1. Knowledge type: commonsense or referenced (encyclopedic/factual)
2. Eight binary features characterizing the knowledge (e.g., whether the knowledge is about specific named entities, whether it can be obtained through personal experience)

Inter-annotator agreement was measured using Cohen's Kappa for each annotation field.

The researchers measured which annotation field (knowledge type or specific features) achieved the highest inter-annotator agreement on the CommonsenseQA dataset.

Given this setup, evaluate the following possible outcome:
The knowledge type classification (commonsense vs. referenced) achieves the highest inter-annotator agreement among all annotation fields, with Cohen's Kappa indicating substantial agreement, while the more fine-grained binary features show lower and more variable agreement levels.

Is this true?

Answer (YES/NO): NO